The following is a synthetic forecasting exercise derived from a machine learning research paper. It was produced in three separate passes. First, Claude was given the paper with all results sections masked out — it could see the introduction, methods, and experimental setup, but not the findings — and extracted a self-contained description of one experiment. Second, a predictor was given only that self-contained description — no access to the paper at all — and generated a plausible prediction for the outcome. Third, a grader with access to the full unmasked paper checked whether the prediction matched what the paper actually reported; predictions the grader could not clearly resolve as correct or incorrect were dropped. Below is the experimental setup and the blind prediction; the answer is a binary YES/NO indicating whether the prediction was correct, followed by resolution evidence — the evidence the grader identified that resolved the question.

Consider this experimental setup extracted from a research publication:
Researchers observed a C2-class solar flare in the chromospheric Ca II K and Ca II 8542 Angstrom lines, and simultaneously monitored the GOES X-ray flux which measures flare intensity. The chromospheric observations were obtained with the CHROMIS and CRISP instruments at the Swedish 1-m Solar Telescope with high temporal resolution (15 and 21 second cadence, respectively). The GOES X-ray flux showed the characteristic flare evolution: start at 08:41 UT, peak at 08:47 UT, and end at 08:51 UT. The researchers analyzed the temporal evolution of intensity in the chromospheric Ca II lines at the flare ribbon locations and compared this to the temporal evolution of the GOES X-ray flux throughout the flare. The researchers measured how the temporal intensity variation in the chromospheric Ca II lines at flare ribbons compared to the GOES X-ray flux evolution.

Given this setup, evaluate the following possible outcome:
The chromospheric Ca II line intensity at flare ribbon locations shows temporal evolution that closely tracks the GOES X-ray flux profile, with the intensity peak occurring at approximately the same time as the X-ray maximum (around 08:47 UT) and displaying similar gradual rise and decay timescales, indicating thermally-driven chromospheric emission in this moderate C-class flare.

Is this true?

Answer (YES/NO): YES